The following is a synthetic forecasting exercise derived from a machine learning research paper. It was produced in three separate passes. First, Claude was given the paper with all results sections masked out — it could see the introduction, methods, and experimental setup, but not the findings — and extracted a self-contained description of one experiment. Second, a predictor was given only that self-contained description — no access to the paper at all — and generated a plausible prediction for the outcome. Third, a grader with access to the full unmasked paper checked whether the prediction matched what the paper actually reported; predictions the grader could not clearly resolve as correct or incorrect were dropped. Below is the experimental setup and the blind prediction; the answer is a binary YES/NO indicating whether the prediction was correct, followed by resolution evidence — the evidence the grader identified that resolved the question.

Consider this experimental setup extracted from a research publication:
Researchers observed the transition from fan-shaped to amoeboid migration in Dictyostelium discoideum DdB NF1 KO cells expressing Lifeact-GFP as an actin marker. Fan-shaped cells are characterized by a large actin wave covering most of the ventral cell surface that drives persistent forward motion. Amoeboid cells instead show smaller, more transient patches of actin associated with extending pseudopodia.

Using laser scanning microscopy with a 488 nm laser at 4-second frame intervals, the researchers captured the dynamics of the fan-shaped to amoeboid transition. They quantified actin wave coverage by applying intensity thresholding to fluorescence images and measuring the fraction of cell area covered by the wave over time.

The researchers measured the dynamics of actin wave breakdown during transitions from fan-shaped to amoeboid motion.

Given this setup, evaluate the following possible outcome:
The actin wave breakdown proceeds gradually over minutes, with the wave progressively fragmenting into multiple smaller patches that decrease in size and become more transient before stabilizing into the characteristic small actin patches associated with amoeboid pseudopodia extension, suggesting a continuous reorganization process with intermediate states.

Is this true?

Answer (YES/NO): NO